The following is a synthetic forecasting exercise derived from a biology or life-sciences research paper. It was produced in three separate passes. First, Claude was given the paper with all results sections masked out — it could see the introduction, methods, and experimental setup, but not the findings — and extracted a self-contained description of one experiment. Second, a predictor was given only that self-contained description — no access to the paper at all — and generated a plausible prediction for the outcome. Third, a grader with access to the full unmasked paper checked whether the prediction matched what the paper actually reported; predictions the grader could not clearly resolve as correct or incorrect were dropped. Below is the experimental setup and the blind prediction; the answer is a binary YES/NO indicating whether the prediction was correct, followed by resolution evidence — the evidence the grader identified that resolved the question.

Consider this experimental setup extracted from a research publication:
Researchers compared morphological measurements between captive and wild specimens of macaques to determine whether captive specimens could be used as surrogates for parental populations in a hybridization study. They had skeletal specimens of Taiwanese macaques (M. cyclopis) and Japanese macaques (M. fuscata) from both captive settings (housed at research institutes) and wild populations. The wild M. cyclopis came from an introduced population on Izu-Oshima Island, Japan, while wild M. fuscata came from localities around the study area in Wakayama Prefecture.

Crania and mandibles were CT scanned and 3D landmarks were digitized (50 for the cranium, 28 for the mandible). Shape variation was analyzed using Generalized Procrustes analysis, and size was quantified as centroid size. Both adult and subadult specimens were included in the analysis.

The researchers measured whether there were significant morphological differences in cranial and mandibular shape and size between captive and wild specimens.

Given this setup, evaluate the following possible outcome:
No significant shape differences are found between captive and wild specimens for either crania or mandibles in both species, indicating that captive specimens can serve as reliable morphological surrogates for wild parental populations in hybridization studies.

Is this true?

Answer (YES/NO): NO